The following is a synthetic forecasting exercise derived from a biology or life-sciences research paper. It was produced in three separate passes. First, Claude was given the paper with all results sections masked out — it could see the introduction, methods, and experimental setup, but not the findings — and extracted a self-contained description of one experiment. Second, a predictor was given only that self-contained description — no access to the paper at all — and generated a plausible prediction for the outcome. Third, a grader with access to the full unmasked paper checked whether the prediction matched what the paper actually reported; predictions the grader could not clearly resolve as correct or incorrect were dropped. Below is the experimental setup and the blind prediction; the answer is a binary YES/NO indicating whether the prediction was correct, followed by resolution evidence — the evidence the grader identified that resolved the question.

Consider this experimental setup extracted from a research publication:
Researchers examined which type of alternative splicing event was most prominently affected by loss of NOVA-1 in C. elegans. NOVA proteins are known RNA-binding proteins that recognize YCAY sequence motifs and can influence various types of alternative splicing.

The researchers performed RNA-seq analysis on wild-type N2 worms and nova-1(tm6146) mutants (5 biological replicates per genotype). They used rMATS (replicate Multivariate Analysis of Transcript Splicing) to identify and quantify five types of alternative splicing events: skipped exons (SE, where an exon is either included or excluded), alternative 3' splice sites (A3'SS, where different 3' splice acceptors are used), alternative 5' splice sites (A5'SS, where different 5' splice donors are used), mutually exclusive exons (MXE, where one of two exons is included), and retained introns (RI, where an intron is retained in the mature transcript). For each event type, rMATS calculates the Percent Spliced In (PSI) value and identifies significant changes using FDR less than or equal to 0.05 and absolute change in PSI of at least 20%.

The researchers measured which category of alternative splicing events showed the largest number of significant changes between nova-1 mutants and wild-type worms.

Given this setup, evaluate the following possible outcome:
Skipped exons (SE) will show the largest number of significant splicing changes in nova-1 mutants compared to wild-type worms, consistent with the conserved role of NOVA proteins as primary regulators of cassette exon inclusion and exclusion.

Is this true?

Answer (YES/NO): NO